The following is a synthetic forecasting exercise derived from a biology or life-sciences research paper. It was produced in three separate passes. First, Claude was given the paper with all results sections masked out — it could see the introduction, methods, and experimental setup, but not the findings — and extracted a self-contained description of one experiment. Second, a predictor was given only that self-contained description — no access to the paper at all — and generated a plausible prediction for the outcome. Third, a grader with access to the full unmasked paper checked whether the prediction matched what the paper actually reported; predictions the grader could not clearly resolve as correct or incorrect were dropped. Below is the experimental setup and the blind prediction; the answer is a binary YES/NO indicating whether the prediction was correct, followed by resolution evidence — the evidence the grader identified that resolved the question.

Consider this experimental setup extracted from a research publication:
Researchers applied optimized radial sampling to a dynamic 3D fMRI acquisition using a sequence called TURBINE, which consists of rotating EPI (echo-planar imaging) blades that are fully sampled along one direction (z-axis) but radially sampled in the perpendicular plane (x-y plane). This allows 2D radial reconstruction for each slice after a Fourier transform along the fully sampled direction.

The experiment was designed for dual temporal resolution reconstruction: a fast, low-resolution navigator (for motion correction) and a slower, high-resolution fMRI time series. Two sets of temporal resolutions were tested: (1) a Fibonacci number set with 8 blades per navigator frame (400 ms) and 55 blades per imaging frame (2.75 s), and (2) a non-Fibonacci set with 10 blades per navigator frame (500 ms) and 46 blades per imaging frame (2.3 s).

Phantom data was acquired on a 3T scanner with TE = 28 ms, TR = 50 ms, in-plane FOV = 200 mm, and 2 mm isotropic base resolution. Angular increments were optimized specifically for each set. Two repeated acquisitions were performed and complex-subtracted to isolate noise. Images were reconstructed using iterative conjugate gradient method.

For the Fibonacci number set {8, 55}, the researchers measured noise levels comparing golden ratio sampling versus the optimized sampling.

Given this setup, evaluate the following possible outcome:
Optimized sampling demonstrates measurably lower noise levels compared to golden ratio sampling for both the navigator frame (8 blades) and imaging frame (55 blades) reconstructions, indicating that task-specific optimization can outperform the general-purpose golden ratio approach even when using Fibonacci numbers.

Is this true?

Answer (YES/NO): YES